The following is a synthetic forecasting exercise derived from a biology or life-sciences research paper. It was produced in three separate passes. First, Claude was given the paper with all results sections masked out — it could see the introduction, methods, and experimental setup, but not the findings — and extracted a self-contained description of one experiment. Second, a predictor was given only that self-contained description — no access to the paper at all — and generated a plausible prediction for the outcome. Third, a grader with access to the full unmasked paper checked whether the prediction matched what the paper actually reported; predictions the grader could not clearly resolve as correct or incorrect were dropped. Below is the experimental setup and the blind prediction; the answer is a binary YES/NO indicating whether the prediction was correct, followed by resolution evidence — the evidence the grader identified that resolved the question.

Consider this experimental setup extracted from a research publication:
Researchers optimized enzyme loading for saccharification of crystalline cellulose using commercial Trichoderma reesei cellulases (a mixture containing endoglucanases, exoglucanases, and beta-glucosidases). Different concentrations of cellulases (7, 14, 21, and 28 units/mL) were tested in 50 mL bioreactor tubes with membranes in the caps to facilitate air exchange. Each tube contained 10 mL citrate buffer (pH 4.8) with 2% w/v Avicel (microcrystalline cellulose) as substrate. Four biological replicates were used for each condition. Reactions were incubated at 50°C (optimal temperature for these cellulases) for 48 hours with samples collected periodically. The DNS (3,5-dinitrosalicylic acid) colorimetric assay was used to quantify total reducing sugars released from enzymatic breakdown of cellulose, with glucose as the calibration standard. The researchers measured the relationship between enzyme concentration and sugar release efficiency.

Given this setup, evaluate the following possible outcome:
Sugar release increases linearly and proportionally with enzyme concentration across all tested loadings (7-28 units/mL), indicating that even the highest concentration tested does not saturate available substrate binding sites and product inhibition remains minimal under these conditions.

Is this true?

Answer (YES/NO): NO